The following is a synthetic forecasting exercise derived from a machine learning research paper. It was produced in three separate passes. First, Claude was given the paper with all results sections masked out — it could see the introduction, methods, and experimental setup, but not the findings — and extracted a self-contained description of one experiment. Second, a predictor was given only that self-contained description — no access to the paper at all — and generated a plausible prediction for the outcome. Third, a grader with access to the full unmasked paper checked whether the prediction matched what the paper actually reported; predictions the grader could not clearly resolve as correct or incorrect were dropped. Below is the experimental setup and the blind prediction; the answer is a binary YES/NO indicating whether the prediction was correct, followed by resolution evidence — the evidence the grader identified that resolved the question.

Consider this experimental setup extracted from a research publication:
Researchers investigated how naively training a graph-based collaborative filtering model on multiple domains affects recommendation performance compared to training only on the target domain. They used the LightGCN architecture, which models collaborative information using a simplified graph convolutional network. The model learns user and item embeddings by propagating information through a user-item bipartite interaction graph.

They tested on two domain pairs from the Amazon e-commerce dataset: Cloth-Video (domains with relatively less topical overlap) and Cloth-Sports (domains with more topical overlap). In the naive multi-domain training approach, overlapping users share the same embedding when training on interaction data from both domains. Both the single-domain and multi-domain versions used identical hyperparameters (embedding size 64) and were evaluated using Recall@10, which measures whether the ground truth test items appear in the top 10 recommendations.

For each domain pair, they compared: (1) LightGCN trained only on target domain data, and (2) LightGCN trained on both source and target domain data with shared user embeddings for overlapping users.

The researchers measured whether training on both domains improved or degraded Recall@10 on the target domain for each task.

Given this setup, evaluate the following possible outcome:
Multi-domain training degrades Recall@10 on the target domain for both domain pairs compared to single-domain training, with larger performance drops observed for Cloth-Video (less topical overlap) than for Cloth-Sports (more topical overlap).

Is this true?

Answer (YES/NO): NO